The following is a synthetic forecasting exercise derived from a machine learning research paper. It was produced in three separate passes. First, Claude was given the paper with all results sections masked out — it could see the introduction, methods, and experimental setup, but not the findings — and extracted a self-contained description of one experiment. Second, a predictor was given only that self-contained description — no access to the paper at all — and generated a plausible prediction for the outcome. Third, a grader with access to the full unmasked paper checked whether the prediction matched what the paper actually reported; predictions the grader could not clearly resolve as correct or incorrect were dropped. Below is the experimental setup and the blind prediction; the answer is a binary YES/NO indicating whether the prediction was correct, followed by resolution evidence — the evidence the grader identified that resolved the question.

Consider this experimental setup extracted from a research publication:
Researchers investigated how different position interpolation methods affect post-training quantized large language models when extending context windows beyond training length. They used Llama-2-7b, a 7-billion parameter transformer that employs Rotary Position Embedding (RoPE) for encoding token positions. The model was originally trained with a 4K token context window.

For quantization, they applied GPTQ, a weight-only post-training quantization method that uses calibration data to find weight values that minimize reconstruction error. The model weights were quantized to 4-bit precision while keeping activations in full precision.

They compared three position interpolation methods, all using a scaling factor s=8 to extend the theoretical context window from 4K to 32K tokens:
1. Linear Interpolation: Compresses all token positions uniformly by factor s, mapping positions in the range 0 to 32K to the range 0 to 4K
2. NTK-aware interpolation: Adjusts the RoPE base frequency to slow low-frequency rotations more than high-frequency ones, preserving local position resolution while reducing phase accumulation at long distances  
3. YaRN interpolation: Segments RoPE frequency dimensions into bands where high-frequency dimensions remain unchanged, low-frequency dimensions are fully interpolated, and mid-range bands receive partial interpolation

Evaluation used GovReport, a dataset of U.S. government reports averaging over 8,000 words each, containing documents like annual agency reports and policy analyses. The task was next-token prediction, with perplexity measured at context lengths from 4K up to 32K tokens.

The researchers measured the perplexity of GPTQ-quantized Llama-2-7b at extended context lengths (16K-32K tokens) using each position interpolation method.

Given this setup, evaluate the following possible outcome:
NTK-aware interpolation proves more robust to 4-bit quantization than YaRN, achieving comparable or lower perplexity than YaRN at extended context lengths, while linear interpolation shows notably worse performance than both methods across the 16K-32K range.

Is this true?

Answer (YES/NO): NO